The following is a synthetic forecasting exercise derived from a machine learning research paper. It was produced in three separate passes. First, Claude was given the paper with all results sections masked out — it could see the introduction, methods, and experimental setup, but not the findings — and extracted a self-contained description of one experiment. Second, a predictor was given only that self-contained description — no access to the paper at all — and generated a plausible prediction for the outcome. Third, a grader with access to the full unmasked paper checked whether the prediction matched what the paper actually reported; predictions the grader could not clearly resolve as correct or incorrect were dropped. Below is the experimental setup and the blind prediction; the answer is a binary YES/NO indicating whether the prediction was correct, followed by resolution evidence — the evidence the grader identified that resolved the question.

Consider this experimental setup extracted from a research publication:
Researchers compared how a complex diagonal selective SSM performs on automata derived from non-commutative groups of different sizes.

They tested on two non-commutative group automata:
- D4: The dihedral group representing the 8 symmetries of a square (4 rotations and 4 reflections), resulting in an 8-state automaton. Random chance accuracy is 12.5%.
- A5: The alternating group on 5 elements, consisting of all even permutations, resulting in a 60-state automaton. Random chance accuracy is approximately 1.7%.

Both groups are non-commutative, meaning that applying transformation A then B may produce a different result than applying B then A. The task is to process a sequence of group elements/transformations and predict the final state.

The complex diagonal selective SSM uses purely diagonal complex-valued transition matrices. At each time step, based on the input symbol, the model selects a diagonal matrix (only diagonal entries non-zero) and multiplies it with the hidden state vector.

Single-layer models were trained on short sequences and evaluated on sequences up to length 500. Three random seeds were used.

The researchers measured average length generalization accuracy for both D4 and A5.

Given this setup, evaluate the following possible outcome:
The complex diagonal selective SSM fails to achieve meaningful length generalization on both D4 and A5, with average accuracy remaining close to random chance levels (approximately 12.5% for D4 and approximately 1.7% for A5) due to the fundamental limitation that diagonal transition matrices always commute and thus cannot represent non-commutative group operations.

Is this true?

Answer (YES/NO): NO